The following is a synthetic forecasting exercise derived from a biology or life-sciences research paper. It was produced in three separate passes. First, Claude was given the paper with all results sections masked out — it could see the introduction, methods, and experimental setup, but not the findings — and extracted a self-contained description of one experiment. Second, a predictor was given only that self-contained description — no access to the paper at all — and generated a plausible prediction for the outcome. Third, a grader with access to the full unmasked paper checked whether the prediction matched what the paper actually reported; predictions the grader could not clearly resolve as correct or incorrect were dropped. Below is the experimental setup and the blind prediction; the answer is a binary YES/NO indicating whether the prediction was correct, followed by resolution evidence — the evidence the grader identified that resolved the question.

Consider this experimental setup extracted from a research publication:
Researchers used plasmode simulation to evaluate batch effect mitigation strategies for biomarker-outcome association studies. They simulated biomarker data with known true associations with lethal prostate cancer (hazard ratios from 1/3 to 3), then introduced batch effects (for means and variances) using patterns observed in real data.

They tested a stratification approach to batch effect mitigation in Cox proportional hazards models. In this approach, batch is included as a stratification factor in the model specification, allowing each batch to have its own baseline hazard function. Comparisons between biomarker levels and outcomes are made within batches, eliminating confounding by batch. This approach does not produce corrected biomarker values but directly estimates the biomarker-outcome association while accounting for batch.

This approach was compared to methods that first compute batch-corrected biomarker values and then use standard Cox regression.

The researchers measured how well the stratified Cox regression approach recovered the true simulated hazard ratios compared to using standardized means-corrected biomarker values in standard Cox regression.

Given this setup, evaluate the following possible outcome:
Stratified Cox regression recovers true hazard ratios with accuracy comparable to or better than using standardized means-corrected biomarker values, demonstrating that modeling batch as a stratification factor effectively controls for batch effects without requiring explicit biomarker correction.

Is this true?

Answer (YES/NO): YES